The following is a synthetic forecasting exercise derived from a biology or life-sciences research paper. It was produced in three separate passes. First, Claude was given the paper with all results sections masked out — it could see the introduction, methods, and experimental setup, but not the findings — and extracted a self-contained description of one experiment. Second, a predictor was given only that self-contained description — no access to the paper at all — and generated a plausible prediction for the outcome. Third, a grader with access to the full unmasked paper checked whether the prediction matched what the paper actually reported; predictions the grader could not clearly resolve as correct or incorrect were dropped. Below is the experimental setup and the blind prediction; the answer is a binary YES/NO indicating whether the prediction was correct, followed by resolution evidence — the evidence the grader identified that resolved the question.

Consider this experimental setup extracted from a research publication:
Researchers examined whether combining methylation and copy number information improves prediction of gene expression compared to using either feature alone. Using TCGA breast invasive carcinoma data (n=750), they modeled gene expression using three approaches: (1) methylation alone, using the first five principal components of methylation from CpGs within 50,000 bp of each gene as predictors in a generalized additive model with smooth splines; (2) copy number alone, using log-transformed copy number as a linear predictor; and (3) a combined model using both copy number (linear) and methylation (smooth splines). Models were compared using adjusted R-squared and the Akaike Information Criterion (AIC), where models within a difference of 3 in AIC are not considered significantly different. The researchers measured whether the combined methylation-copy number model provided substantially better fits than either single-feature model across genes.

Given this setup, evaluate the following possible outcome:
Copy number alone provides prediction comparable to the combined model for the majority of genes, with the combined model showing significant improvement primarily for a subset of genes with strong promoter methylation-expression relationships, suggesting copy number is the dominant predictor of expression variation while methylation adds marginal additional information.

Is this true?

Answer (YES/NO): NO